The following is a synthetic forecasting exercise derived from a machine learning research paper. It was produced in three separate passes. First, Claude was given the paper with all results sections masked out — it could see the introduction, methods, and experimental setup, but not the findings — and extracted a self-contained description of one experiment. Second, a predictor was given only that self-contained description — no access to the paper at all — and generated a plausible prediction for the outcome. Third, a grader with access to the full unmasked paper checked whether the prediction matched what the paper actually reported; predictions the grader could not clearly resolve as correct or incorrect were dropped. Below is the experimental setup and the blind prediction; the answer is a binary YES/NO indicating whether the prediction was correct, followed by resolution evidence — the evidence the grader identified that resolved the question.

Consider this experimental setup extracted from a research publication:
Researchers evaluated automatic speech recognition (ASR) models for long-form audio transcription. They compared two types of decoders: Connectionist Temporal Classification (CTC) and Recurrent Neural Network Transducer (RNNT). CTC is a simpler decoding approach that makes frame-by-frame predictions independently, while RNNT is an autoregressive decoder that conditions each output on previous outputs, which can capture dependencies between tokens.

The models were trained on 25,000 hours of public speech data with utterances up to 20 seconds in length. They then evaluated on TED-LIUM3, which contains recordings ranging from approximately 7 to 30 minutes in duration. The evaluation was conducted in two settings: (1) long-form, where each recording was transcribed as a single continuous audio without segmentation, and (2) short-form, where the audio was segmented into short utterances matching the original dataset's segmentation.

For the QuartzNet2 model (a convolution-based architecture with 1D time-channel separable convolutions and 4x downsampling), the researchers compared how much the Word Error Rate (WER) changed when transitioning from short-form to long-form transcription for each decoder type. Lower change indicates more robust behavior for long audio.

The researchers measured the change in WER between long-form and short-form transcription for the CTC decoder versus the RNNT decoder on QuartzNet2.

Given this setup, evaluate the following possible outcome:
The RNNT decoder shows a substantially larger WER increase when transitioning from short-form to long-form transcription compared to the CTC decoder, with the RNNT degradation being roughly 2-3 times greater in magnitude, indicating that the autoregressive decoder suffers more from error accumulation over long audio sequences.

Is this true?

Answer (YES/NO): NO